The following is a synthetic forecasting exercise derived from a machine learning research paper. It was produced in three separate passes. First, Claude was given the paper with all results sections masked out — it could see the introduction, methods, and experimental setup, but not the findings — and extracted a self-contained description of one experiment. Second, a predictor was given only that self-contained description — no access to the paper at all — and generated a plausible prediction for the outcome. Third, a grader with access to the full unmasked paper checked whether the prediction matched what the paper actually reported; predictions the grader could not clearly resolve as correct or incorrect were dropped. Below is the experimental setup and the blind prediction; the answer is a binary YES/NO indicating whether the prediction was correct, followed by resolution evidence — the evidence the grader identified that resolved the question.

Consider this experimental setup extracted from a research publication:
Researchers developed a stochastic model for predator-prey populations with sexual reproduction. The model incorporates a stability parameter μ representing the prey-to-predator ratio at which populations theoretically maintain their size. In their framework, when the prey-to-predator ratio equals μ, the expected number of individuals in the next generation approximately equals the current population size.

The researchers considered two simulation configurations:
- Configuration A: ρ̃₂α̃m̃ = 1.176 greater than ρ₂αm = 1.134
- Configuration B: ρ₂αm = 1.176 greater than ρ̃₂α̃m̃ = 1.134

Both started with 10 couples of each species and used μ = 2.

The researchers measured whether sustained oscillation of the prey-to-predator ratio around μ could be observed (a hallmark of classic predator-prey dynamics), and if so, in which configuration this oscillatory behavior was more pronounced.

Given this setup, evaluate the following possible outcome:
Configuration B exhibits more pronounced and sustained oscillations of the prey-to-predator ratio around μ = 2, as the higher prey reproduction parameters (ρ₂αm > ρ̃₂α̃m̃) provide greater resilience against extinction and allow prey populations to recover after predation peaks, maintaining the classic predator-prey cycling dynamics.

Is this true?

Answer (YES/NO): NO